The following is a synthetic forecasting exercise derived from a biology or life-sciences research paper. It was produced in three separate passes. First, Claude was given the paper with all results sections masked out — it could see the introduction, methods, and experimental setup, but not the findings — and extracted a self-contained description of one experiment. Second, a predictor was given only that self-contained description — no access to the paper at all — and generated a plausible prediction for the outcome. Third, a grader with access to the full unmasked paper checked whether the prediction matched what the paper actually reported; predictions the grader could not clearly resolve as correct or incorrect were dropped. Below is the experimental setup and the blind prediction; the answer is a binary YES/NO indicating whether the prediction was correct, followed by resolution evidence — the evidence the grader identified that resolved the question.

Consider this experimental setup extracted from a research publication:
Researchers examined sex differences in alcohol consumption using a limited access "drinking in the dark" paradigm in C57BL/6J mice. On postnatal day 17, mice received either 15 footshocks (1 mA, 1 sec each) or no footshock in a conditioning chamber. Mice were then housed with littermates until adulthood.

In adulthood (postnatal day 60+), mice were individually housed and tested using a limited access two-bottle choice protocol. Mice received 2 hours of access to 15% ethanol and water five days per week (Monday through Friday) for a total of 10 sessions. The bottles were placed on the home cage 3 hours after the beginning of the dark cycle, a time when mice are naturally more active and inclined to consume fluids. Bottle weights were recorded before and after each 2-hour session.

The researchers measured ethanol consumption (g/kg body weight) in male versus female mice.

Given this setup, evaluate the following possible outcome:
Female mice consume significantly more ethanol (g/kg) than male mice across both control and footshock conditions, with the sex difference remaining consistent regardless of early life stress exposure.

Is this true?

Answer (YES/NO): YES